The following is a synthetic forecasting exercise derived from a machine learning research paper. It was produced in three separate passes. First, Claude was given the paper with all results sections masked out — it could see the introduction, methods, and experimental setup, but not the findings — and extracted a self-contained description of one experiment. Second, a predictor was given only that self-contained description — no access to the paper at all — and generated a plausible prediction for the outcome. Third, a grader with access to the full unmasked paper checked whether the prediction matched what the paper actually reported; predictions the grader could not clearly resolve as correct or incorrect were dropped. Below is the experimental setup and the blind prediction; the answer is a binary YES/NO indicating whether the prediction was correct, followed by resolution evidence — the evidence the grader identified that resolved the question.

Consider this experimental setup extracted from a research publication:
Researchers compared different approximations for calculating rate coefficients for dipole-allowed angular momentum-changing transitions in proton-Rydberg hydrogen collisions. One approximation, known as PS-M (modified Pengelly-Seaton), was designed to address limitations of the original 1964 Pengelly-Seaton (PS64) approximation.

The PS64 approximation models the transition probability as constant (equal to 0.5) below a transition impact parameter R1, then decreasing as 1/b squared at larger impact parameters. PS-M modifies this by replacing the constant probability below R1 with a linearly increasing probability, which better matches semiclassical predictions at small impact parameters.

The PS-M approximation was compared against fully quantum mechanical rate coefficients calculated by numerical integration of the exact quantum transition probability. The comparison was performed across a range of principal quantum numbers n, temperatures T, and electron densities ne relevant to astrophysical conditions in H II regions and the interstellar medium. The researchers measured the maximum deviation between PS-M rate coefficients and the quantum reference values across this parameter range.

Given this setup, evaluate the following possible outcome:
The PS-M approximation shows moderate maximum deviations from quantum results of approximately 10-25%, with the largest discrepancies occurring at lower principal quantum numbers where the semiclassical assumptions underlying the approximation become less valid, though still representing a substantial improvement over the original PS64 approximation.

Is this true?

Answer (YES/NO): NO